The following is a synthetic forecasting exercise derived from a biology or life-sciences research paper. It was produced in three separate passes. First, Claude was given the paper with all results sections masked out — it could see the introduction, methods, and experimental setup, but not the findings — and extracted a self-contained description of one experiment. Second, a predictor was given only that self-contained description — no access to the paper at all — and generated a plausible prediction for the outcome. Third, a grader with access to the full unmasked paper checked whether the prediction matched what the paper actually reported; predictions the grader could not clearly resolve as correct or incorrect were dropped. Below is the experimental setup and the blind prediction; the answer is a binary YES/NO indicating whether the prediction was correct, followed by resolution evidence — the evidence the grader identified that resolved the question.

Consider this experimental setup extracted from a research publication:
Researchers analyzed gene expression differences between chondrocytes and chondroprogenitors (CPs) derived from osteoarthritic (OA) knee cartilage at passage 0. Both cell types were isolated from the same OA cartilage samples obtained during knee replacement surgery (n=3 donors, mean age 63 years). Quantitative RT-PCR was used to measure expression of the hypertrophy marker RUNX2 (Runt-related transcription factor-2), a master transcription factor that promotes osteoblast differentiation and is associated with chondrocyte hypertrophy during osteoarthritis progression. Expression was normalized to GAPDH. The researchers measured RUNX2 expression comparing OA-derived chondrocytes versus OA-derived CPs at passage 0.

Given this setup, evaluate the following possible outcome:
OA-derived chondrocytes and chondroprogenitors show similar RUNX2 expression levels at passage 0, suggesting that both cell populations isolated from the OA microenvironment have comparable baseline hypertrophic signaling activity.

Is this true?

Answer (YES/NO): YES